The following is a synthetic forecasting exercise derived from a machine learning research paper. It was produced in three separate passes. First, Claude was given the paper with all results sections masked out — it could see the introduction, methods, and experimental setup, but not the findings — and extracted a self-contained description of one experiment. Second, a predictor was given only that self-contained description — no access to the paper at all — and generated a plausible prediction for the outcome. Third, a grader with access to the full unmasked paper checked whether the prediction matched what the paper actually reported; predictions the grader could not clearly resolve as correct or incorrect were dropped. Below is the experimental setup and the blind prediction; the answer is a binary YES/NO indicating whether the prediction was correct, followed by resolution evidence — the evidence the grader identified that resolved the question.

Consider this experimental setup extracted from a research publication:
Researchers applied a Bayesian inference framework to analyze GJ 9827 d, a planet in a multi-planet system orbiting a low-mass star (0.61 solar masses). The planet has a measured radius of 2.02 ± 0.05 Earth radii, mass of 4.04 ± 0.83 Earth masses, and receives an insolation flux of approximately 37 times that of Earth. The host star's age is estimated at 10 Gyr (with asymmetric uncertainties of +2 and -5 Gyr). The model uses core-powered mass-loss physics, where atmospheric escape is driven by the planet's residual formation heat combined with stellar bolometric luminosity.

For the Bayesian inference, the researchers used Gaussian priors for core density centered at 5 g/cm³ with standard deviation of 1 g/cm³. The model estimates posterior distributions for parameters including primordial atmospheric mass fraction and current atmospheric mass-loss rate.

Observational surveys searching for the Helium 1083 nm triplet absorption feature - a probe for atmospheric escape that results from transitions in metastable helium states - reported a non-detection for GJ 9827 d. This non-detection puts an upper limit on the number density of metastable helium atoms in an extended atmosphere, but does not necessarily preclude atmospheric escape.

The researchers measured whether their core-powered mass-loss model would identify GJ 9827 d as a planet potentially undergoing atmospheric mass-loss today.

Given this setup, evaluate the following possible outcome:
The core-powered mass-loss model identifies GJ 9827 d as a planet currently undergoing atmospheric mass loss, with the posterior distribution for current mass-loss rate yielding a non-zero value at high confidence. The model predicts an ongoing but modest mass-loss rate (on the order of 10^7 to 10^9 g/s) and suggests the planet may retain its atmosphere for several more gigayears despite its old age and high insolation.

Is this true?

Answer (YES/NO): NO